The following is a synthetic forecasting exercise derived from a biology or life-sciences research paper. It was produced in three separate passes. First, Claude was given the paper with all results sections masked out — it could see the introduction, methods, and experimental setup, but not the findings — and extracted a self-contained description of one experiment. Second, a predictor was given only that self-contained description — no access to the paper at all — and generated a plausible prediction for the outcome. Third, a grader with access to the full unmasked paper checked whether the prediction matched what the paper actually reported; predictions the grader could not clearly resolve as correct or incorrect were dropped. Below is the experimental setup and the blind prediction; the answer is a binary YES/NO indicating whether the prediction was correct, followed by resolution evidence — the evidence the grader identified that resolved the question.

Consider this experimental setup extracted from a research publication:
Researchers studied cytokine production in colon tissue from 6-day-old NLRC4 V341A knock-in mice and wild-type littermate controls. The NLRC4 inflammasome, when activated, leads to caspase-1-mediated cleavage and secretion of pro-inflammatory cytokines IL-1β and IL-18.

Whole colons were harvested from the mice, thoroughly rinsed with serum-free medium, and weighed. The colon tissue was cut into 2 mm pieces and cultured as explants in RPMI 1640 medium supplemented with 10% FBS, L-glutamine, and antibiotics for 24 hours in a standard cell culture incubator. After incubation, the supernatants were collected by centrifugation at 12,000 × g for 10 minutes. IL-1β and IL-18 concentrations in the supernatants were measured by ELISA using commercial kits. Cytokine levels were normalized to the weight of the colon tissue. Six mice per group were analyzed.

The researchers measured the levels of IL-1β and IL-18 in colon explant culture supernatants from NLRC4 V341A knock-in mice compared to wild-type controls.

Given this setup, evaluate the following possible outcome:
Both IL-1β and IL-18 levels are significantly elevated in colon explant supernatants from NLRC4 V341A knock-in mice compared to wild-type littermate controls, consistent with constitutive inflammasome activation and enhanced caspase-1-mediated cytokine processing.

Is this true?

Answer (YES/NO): YES